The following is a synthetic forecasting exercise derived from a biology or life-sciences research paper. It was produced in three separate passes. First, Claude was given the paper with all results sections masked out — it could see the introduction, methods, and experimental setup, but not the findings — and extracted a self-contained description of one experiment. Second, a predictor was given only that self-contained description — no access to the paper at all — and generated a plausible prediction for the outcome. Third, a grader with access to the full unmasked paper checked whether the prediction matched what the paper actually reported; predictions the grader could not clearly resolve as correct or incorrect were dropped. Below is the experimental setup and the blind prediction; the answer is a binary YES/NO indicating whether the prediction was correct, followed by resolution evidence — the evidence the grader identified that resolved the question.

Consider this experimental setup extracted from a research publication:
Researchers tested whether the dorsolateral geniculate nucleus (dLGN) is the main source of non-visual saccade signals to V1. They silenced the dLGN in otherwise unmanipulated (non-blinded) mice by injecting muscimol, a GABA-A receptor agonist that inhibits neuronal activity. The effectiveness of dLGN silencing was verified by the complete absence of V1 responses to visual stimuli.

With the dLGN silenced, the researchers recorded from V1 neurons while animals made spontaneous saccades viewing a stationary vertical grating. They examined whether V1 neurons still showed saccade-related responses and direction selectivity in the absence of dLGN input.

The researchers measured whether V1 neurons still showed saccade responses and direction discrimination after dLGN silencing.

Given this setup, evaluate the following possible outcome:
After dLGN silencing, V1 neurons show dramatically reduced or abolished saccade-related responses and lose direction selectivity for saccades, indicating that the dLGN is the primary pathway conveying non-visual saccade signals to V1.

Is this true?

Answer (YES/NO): NO